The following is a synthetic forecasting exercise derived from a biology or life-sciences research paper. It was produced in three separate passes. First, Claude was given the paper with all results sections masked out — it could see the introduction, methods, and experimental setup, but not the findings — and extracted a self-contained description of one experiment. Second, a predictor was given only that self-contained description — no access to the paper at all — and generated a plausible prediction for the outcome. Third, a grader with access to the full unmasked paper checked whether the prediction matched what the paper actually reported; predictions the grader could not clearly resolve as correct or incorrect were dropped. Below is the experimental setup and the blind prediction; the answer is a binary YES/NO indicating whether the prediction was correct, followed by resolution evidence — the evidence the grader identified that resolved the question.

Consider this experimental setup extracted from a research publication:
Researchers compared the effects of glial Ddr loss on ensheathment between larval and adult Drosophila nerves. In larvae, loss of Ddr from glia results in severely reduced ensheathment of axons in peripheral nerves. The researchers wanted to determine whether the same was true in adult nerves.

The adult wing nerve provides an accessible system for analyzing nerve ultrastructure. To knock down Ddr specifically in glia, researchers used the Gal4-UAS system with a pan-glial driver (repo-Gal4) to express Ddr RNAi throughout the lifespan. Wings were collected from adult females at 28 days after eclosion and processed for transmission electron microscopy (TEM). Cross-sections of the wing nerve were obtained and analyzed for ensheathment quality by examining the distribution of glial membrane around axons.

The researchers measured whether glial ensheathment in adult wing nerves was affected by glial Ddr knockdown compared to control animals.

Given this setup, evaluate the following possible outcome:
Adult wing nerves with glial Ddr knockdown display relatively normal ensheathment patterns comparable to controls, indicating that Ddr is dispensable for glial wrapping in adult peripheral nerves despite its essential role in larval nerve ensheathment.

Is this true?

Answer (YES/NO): YES